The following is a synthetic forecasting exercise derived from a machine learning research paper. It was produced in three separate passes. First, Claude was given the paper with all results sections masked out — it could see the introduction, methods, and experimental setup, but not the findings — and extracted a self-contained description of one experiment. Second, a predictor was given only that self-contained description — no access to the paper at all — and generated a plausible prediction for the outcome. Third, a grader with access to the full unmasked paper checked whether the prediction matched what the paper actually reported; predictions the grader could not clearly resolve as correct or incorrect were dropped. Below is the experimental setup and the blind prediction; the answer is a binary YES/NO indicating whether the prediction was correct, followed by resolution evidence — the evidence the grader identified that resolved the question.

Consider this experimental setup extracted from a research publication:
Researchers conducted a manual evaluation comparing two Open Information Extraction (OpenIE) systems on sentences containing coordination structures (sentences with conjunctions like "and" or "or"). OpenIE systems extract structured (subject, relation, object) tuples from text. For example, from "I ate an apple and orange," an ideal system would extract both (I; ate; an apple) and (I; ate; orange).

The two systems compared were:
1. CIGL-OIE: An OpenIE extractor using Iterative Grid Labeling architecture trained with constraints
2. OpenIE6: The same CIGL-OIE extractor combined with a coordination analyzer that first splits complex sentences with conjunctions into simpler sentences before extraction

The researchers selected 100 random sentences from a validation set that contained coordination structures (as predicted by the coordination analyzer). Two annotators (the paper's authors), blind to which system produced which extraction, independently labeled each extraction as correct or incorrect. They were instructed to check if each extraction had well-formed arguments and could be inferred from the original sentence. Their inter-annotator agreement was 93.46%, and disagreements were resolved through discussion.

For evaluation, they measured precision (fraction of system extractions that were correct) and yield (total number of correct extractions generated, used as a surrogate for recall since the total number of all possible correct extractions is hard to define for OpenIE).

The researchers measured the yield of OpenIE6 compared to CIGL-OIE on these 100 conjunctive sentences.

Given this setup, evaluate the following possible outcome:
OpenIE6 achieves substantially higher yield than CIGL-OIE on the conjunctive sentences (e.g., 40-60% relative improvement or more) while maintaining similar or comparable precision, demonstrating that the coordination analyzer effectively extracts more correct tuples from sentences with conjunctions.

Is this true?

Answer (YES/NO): YES